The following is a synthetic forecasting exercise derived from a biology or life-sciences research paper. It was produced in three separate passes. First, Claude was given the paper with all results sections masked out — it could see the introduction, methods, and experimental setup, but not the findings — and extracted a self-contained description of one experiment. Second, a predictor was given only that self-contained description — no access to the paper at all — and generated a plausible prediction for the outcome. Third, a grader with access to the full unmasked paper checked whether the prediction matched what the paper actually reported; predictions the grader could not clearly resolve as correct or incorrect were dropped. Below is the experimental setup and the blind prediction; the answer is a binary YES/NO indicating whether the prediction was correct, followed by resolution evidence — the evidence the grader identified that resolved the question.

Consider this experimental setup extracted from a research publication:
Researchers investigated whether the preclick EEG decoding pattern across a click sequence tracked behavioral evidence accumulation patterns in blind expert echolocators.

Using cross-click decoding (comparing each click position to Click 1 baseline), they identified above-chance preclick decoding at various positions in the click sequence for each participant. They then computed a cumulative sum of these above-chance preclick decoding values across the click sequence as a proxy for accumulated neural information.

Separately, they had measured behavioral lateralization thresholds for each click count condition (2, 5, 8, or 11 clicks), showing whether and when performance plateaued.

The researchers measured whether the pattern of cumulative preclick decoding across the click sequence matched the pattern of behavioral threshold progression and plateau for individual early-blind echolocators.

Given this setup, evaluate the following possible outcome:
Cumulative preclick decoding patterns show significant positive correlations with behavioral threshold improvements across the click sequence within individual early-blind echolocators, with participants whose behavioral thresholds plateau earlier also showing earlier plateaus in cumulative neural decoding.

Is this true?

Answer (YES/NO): NO